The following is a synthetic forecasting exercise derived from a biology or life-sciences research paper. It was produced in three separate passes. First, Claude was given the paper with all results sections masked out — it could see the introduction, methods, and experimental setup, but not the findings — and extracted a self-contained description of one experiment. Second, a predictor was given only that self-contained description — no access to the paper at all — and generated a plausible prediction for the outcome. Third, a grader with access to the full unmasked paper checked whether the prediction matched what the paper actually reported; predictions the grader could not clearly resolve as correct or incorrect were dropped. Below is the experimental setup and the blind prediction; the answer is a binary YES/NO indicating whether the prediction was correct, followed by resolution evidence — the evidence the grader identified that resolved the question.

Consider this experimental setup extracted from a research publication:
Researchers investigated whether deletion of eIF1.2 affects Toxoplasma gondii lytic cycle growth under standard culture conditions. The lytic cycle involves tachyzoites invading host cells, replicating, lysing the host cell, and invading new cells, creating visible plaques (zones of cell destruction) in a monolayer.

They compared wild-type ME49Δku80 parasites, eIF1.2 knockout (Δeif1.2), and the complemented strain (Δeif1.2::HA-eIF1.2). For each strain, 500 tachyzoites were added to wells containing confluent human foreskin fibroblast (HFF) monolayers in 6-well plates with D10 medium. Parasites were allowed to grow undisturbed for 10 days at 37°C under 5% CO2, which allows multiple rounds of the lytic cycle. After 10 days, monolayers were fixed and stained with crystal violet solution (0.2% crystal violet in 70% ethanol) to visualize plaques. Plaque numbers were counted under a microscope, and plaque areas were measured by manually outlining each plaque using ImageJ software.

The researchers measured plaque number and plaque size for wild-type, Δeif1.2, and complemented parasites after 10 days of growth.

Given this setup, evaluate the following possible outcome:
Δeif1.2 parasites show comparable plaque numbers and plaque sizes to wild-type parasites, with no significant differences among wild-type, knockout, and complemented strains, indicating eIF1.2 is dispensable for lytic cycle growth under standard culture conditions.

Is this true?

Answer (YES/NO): NO